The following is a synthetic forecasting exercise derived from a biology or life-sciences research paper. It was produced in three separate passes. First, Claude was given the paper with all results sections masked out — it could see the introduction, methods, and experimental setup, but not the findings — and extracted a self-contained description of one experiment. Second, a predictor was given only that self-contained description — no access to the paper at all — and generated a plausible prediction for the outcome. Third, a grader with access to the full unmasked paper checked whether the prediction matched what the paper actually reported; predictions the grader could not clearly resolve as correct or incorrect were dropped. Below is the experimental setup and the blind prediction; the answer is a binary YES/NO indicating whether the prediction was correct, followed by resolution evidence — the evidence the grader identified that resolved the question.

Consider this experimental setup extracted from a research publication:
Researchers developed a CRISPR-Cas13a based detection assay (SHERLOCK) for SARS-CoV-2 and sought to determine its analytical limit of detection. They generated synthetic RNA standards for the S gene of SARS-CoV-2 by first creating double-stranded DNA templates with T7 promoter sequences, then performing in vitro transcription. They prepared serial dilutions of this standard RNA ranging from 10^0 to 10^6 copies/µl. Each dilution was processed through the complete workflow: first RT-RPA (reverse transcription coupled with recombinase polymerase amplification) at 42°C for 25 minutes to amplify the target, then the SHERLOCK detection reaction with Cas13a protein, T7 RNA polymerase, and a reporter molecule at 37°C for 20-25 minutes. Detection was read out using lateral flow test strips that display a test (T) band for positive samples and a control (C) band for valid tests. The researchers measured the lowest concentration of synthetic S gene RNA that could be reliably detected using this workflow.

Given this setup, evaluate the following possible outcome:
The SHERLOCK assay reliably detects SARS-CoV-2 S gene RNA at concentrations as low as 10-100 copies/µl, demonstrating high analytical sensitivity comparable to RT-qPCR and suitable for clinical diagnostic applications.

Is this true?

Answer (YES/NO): YES